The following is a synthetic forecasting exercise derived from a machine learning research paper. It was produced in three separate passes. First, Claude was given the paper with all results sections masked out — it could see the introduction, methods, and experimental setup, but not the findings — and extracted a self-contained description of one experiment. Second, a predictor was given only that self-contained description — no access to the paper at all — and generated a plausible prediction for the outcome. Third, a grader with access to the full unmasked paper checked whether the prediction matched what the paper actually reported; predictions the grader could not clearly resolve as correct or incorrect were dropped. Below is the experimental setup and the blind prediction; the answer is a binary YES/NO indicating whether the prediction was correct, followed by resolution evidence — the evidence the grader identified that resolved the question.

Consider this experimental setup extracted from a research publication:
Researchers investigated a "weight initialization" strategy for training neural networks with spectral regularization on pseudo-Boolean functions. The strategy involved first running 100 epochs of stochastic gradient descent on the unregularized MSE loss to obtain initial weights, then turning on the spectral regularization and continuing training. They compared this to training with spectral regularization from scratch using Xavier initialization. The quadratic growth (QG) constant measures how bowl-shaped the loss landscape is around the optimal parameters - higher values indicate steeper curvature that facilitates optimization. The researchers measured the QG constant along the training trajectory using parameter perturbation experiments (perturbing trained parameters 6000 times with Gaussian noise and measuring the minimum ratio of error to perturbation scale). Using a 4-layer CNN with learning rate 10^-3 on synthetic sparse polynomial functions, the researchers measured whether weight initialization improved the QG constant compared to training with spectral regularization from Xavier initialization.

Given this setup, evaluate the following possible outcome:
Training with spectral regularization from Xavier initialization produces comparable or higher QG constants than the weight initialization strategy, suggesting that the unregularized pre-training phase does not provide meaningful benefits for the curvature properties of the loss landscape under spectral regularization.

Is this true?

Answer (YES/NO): NO